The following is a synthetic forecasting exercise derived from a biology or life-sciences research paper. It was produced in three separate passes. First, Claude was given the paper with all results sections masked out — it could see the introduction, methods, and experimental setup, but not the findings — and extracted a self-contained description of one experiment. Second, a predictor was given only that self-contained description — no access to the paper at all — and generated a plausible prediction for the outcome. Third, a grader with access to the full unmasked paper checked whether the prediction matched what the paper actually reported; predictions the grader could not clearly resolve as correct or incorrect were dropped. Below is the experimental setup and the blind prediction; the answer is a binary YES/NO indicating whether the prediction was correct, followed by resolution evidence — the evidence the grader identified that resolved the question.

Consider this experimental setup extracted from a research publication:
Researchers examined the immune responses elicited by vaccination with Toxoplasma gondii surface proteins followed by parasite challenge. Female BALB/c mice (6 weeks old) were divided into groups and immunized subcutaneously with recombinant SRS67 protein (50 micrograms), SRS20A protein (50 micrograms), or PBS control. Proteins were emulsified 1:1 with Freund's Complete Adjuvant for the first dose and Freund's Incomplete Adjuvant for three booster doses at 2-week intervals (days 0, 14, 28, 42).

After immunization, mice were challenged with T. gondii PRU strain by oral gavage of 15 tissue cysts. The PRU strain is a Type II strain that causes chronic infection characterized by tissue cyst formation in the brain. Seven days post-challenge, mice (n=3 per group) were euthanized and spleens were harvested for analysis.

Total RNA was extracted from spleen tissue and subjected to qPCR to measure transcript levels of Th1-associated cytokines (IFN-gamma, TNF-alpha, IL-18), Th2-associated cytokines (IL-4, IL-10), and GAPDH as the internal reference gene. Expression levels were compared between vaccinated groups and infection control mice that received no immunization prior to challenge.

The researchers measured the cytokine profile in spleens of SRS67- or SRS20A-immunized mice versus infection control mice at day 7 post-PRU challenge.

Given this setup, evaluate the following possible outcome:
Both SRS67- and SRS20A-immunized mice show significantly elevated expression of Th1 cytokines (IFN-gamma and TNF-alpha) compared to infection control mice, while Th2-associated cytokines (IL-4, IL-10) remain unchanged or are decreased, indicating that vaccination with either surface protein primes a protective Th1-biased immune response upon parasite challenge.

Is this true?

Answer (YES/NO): NO